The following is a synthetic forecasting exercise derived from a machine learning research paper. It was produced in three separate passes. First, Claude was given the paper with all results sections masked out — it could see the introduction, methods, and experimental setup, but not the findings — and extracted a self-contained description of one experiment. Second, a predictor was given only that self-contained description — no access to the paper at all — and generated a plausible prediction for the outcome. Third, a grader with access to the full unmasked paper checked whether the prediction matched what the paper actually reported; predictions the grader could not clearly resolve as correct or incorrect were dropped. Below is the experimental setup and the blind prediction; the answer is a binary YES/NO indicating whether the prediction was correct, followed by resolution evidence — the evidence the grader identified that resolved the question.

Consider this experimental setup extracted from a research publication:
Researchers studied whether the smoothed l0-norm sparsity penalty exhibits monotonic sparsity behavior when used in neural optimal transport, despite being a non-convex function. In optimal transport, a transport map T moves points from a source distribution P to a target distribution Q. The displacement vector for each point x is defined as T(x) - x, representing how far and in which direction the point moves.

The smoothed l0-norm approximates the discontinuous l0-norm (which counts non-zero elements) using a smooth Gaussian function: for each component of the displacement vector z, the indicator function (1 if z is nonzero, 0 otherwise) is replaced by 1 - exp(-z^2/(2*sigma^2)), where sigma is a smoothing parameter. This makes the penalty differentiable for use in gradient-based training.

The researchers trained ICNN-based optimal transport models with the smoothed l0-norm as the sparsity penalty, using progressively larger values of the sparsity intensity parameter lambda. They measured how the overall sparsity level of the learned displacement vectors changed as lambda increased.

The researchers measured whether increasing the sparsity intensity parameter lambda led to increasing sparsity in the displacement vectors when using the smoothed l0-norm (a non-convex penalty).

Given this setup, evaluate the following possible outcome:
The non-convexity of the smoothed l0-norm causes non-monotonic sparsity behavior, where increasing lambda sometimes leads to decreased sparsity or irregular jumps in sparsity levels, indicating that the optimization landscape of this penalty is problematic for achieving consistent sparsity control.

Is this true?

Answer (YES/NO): NO